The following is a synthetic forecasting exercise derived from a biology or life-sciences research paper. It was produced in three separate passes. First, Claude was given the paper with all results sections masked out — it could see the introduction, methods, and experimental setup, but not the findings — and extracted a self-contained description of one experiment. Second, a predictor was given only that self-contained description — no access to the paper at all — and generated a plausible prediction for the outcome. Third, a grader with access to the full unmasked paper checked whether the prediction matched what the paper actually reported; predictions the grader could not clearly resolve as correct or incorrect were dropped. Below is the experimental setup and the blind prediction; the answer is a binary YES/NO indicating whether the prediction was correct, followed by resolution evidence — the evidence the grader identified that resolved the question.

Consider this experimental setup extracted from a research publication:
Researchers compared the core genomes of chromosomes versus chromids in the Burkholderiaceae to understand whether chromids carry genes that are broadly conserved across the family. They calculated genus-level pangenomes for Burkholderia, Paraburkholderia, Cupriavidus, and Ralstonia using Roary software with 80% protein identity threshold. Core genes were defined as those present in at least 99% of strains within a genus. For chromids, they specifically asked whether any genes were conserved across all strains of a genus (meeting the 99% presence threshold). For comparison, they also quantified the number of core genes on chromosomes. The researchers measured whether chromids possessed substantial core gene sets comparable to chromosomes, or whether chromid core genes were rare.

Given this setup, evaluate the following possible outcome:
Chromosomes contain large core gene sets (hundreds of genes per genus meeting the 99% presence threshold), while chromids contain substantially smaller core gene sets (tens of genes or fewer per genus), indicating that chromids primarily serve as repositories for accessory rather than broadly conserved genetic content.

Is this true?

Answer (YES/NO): NO